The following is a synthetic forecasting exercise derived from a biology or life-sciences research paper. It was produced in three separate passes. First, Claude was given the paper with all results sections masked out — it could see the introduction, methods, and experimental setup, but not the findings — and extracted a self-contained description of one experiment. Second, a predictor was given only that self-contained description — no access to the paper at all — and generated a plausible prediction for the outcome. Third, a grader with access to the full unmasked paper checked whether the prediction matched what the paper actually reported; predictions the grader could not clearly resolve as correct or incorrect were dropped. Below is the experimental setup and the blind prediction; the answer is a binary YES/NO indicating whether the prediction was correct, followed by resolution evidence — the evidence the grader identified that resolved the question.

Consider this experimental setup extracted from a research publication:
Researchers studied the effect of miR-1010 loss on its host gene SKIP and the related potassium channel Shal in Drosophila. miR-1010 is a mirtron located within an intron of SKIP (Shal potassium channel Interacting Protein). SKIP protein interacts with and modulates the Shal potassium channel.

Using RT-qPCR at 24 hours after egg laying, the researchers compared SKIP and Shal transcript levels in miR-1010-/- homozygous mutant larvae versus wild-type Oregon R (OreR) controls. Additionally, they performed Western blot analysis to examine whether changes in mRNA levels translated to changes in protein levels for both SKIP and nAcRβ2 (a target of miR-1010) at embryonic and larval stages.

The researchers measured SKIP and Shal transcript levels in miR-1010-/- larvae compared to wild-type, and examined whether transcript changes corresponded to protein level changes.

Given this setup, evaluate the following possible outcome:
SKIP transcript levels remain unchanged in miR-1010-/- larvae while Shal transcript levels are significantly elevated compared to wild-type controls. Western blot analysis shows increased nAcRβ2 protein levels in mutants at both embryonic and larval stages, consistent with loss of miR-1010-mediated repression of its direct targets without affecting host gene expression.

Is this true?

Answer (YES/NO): NO